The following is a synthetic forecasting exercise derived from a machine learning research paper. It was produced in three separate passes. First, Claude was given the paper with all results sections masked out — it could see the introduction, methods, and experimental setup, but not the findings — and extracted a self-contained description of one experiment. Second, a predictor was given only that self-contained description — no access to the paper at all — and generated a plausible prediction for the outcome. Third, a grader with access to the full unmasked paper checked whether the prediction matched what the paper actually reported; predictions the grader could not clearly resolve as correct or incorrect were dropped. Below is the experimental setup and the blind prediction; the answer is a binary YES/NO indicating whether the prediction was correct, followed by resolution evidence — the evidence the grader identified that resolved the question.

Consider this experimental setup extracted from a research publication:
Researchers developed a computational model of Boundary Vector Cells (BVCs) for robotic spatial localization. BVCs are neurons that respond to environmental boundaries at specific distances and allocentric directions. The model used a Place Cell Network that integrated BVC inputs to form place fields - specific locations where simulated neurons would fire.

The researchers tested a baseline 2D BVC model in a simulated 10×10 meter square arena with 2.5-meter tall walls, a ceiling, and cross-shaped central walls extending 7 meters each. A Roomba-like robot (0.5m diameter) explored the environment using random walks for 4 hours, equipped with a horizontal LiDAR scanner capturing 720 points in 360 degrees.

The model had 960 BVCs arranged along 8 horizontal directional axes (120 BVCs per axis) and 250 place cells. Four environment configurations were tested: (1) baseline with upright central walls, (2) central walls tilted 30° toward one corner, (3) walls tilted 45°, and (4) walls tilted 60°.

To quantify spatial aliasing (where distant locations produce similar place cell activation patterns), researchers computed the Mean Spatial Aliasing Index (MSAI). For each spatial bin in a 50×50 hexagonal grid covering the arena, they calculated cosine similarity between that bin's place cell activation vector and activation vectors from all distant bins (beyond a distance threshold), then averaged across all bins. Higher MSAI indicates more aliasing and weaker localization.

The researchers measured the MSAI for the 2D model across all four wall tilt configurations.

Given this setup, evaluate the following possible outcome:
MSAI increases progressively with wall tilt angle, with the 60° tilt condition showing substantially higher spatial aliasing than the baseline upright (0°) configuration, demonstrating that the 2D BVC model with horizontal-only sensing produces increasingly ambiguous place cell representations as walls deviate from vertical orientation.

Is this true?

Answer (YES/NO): NO